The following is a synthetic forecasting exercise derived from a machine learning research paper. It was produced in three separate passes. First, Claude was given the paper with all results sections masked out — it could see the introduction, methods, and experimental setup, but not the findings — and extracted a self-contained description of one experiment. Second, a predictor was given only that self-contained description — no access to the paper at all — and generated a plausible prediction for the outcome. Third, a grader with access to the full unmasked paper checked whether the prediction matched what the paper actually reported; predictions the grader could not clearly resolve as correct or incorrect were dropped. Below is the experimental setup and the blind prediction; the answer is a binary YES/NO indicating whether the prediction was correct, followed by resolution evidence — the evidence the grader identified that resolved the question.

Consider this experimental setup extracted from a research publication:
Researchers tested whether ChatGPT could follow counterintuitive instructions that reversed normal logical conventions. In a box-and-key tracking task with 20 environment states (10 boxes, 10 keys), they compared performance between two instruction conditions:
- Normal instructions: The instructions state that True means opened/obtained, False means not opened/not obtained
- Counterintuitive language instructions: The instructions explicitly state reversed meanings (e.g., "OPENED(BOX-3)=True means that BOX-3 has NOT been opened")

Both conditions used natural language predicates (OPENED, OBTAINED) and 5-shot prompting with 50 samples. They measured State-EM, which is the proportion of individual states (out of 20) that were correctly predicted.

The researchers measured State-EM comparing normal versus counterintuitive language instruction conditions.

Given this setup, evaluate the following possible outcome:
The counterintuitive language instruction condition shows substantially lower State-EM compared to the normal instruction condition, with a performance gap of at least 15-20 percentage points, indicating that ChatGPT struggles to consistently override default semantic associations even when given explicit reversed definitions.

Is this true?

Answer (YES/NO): NO